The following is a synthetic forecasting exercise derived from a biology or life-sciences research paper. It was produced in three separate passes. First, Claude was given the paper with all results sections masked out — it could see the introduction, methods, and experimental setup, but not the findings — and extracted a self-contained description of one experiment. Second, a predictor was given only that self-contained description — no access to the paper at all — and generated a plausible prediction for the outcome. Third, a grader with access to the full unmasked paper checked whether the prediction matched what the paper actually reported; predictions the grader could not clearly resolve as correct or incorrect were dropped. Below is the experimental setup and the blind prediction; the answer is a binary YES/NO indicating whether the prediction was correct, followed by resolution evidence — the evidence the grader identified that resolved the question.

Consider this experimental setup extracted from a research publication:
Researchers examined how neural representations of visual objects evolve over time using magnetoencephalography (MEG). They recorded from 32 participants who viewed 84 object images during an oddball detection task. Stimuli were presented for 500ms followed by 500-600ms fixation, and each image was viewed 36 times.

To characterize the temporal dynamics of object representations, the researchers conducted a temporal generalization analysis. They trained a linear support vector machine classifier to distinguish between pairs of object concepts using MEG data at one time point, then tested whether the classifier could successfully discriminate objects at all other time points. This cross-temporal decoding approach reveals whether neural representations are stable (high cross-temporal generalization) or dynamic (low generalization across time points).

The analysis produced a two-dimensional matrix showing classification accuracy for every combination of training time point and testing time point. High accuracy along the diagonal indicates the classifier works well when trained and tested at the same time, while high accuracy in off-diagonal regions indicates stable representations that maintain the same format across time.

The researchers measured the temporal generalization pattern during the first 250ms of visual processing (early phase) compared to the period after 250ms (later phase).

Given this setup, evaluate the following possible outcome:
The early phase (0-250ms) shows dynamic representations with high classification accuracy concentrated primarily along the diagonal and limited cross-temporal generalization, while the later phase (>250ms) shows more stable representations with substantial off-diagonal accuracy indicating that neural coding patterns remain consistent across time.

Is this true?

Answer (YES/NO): YES